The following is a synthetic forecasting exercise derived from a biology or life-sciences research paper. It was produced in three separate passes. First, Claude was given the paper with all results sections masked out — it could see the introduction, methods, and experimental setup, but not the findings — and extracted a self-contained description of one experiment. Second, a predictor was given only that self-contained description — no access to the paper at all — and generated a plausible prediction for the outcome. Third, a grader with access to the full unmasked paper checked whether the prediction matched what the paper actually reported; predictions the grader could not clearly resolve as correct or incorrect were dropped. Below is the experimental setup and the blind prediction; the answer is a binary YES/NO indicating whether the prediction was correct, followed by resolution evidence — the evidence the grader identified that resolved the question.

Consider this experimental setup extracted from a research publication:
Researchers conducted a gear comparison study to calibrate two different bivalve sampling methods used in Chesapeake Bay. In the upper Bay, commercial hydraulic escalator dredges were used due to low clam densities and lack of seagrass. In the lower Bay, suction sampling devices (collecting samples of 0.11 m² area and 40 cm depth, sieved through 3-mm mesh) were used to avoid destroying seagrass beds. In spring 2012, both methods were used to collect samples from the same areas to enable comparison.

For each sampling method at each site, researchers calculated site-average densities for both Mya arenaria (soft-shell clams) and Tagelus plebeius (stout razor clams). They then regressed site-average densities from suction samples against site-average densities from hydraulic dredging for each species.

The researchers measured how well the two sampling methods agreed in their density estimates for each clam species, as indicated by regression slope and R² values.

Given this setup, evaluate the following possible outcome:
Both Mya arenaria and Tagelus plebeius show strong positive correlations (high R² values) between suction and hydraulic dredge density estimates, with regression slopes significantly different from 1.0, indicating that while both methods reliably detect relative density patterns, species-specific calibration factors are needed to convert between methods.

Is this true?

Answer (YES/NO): NO